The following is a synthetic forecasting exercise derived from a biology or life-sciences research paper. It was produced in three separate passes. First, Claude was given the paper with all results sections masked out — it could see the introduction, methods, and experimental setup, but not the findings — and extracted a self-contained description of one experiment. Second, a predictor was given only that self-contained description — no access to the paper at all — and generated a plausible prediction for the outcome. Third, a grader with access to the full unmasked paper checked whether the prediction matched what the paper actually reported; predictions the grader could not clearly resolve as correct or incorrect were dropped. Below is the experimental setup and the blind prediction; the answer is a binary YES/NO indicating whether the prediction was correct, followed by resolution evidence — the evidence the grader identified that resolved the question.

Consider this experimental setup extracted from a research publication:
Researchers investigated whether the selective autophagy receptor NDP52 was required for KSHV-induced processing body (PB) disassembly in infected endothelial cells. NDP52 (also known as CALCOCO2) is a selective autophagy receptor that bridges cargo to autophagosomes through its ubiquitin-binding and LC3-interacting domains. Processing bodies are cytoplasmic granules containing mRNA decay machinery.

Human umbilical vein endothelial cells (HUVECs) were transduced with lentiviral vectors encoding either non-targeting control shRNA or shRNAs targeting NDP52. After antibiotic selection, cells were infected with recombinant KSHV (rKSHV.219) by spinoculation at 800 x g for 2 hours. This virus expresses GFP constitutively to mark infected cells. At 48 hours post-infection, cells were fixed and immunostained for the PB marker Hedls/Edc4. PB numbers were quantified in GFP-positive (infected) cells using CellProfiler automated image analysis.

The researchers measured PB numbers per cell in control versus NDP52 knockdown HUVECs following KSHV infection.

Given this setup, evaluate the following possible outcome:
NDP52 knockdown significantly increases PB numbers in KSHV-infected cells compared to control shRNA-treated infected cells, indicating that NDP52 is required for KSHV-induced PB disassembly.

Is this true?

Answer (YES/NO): YES